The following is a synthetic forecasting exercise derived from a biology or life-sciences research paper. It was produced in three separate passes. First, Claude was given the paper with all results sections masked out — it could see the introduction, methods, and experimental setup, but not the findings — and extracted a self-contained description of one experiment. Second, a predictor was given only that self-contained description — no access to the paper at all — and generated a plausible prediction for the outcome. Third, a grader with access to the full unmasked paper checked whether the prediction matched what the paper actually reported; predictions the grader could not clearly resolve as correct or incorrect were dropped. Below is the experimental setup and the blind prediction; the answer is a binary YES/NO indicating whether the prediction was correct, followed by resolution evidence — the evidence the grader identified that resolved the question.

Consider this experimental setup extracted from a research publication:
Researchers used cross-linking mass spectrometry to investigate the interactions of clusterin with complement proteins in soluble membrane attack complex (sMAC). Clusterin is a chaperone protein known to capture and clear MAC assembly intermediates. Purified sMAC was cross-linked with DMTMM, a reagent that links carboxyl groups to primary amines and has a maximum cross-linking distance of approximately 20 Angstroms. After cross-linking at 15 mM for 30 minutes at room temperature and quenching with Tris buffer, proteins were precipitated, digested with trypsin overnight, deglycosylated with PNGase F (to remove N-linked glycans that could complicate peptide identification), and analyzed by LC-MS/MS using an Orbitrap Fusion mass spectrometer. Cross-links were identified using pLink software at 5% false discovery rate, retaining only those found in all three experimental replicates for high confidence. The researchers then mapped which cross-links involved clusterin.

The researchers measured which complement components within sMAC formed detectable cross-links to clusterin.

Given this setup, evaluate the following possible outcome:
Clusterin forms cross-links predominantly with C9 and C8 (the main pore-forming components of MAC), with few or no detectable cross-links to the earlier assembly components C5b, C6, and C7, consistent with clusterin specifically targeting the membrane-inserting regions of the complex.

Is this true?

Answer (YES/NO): NO